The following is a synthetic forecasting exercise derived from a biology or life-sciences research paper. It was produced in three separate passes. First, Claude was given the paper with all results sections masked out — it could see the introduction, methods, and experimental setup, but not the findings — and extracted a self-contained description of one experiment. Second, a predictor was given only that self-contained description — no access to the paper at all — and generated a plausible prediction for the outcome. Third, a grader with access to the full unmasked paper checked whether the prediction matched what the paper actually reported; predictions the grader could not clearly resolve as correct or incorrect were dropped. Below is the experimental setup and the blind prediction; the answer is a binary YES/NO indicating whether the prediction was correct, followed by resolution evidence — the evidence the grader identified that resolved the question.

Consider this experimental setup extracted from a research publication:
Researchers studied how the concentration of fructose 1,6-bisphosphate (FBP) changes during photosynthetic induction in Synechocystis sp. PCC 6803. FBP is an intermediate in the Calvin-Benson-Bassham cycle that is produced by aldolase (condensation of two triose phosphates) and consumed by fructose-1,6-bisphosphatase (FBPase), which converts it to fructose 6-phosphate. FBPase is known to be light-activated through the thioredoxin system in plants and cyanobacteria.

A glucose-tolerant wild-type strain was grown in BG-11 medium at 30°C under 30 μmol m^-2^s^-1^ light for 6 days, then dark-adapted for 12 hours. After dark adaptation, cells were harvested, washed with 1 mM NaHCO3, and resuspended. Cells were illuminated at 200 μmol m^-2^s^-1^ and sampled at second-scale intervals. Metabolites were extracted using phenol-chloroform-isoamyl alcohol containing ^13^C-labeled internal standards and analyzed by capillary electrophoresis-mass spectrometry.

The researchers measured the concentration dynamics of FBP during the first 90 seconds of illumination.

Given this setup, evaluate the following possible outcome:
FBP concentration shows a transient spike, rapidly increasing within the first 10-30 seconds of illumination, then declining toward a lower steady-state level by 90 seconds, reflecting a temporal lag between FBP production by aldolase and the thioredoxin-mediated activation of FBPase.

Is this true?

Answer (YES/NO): YES